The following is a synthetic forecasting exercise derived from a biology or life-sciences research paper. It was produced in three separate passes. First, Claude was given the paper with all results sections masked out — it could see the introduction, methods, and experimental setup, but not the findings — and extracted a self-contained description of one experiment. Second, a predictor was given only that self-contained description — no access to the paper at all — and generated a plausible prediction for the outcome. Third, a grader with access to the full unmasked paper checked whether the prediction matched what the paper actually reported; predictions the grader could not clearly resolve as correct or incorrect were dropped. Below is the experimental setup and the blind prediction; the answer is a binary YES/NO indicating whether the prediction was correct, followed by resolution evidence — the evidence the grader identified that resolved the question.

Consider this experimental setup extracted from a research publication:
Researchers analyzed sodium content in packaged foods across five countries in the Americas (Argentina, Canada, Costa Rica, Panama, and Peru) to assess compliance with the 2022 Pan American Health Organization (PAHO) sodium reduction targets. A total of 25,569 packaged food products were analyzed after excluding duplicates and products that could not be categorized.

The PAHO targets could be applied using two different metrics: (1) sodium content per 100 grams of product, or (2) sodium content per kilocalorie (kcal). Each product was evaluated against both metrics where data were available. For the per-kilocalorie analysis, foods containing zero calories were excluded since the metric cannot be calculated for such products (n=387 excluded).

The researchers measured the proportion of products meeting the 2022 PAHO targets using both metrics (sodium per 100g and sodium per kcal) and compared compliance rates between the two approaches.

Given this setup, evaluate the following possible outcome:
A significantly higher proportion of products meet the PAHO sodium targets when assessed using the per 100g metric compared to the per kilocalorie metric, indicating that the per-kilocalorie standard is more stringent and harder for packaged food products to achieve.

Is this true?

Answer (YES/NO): NO